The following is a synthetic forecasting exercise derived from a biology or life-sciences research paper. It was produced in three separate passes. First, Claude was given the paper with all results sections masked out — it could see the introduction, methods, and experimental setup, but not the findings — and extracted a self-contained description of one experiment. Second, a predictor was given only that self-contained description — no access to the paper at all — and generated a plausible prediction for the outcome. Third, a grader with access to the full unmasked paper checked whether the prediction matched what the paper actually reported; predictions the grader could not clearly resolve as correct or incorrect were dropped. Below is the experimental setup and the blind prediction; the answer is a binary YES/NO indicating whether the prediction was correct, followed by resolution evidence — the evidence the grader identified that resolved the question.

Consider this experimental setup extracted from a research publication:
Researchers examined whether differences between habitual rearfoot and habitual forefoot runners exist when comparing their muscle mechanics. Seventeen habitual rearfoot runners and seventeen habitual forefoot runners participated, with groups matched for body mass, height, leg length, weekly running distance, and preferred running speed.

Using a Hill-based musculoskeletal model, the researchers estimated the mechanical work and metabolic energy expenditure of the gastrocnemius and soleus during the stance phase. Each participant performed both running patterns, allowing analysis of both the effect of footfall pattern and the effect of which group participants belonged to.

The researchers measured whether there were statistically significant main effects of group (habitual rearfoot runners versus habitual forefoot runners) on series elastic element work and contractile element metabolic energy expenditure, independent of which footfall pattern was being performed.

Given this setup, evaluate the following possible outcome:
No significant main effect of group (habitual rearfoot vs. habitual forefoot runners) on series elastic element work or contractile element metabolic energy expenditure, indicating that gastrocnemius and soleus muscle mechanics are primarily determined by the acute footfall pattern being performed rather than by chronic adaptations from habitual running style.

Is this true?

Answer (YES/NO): YES